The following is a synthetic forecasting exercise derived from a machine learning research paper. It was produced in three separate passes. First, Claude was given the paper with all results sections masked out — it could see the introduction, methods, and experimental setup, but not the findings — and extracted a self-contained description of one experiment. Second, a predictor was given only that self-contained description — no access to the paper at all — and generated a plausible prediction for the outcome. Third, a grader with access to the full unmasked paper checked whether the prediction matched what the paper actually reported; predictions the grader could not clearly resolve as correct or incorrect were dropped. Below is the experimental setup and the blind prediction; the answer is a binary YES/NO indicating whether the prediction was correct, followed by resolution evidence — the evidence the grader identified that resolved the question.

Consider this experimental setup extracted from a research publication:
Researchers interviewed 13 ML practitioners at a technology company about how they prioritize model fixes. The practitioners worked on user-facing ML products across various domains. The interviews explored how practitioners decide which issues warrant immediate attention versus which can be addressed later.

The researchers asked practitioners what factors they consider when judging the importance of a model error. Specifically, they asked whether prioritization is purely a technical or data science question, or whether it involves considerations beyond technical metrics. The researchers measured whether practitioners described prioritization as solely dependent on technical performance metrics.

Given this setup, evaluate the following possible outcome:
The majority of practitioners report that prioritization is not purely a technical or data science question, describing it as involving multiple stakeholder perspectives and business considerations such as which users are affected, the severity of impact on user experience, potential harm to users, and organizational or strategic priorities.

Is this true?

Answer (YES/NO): NO